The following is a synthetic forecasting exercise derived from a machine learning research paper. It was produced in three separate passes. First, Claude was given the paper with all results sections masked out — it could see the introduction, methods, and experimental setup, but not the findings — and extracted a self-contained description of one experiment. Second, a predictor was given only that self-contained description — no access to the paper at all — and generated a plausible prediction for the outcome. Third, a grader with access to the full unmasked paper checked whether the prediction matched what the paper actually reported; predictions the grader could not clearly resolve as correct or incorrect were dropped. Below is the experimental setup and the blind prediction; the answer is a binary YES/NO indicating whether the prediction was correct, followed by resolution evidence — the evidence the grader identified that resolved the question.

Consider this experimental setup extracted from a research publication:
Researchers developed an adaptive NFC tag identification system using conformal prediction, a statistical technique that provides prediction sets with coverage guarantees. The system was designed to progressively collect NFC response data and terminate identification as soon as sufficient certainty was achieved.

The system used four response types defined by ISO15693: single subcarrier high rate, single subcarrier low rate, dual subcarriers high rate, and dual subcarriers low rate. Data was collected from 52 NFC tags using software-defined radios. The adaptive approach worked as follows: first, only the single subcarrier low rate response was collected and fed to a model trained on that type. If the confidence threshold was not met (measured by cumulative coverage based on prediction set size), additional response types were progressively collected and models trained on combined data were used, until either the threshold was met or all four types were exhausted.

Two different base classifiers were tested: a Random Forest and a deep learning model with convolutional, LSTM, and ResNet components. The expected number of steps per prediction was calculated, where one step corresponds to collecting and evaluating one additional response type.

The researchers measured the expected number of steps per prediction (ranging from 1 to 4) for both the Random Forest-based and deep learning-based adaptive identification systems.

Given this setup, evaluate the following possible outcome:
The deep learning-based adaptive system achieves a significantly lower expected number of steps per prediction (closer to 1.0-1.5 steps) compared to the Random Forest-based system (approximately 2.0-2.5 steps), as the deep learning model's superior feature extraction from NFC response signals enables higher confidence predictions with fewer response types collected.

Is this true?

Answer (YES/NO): NO